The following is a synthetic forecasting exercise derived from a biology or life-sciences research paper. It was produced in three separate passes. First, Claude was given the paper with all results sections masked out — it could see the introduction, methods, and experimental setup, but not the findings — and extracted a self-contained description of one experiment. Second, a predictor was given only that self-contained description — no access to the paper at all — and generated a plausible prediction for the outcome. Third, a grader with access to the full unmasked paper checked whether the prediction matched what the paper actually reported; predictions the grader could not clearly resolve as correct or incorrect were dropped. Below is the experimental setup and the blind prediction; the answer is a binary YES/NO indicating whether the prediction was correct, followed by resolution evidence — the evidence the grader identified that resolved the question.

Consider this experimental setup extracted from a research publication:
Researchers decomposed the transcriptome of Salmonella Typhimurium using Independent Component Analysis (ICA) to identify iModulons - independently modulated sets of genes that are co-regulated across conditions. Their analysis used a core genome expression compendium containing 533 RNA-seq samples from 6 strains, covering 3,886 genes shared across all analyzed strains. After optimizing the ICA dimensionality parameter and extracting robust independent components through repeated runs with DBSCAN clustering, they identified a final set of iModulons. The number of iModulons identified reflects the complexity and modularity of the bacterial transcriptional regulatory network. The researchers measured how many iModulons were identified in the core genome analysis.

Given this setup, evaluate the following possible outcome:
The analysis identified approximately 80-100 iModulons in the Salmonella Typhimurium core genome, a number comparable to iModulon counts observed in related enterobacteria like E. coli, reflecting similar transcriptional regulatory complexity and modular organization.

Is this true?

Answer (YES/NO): NO